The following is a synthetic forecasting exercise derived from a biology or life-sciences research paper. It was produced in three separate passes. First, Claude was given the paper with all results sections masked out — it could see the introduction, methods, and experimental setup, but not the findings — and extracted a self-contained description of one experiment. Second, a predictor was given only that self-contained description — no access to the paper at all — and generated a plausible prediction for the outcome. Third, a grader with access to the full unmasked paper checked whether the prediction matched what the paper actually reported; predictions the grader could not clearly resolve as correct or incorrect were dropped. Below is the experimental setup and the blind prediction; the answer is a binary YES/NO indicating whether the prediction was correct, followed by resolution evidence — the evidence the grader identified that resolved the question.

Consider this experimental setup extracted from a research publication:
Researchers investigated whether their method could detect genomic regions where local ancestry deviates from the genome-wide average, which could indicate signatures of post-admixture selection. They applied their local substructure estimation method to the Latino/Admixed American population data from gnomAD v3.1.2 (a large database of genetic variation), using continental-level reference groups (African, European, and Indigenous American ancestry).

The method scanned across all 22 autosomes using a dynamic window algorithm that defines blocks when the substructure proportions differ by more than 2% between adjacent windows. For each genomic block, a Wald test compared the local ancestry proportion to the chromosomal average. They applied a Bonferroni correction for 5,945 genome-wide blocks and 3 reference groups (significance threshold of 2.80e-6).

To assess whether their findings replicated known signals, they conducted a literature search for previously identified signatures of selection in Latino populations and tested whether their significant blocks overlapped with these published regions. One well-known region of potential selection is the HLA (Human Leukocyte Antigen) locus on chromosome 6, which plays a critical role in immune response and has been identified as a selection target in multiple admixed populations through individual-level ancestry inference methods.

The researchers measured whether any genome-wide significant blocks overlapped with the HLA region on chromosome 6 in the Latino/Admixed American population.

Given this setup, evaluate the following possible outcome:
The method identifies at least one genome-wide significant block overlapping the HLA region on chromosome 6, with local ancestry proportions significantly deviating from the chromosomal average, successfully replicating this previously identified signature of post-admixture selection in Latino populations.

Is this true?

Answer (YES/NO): NO